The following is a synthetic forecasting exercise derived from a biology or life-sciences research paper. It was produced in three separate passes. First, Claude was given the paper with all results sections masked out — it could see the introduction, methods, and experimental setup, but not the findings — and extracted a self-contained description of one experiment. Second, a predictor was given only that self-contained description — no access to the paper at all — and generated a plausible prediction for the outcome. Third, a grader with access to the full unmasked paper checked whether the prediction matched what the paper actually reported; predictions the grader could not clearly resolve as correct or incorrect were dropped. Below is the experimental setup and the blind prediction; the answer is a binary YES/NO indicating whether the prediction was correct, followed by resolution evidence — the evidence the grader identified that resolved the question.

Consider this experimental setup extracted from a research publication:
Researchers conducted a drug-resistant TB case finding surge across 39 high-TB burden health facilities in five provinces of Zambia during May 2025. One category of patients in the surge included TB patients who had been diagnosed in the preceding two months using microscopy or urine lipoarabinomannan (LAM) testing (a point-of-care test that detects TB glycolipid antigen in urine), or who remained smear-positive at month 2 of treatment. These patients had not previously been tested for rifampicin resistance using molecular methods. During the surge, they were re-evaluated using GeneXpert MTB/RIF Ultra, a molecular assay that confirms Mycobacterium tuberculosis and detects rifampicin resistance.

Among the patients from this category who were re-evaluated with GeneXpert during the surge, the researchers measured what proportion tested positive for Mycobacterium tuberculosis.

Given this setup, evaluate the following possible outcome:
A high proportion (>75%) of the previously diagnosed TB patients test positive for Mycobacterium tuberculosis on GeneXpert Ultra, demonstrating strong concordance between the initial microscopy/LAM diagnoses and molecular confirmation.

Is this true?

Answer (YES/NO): NO